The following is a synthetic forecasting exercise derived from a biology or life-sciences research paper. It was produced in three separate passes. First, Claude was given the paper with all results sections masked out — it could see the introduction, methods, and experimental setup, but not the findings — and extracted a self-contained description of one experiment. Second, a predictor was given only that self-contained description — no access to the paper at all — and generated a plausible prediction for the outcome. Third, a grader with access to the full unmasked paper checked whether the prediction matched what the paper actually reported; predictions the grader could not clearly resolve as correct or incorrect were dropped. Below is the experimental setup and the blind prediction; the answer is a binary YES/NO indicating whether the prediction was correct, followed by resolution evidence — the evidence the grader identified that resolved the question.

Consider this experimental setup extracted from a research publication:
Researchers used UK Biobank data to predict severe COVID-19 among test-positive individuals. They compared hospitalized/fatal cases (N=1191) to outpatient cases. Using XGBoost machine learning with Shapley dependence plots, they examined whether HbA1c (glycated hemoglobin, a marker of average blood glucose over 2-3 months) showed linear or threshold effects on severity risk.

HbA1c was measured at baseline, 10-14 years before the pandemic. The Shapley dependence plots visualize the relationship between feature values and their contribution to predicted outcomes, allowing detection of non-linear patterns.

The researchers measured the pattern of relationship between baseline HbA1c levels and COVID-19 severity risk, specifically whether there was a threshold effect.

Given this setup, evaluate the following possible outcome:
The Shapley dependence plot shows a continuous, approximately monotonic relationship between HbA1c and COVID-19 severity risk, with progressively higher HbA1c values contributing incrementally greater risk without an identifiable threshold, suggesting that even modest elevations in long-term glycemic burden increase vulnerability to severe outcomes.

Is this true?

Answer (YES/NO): NO